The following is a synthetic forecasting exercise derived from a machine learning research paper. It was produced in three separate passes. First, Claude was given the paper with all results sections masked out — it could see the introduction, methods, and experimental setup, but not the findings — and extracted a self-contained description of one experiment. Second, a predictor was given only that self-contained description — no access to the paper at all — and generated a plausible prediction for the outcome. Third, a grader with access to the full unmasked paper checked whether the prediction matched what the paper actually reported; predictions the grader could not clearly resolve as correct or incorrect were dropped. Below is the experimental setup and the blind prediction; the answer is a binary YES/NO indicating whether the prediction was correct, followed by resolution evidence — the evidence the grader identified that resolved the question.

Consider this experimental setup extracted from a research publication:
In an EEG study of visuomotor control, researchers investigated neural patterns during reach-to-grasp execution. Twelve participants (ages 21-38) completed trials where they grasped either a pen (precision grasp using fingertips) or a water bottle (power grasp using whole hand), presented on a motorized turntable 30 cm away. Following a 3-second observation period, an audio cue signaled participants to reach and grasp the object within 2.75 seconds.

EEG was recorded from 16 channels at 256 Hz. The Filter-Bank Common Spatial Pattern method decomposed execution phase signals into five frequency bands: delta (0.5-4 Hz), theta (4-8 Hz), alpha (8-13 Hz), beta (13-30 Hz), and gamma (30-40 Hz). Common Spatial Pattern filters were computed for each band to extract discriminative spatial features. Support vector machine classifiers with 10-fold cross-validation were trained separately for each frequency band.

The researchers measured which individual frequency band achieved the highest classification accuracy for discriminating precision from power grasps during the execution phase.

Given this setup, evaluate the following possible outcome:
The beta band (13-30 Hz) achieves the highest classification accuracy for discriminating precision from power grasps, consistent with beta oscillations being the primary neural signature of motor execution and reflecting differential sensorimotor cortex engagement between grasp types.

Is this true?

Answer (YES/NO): NO